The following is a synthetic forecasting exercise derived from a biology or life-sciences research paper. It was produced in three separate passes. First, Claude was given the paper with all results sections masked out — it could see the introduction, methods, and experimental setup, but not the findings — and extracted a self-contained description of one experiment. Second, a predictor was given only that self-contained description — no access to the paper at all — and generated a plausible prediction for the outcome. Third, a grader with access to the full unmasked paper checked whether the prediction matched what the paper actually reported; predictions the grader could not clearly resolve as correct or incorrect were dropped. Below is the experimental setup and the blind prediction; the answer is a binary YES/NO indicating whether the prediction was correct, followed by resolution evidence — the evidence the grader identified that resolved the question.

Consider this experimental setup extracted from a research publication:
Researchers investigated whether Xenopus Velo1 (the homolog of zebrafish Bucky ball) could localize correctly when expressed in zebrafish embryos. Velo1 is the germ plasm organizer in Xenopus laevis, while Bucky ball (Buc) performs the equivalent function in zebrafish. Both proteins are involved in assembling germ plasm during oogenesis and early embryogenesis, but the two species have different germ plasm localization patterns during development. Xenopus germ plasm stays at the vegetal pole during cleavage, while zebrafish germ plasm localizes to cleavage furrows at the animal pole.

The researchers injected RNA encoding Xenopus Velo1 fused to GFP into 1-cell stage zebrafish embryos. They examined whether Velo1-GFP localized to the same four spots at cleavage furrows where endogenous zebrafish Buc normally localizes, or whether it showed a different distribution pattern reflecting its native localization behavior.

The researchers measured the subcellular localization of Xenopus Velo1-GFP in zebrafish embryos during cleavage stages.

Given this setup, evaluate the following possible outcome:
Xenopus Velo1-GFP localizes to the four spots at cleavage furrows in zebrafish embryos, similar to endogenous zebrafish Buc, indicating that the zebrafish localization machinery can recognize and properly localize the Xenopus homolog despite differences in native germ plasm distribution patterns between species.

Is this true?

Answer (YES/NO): YES